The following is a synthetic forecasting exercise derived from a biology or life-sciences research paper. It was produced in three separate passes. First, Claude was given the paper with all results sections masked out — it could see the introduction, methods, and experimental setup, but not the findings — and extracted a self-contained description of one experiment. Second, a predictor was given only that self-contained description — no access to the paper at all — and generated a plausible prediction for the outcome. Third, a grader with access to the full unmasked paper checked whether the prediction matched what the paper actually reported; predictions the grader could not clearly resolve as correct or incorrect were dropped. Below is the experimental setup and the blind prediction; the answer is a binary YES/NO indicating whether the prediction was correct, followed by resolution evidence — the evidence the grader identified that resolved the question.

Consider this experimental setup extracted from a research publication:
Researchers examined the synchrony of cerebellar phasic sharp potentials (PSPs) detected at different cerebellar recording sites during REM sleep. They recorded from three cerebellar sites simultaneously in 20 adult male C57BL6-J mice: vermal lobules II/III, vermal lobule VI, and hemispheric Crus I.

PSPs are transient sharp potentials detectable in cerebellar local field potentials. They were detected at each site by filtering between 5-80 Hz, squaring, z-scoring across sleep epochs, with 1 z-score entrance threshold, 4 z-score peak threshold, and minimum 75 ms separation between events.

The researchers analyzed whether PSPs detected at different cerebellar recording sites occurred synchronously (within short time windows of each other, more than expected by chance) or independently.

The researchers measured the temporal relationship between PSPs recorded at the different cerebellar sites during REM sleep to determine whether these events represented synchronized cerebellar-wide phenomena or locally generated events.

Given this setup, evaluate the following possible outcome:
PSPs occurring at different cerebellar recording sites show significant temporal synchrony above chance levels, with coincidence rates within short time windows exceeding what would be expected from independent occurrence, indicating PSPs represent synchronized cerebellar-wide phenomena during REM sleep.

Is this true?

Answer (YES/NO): YES